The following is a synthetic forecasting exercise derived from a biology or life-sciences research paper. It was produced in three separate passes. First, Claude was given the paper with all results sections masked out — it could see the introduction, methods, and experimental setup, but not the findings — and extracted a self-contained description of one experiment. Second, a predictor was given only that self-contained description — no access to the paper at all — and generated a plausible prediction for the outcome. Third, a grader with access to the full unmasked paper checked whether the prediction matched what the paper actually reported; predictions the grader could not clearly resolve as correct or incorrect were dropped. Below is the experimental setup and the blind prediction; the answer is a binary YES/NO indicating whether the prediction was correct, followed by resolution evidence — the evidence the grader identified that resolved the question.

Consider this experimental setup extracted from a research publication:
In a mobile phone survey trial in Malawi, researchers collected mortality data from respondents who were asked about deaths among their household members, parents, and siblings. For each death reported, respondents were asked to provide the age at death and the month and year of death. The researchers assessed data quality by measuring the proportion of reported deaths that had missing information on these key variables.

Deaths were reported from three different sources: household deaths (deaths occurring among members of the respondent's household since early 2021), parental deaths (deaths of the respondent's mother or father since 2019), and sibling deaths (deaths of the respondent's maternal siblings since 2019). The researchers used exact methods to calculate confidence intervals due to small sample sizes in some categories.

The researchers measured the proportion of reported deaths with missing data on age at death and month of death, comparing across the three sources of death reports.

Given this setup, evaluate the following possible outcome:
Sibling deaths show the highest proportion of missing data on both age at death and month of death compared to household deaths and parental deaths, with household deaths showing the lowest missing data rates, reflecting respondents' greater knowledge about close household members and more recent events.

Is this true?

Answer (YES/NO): YES